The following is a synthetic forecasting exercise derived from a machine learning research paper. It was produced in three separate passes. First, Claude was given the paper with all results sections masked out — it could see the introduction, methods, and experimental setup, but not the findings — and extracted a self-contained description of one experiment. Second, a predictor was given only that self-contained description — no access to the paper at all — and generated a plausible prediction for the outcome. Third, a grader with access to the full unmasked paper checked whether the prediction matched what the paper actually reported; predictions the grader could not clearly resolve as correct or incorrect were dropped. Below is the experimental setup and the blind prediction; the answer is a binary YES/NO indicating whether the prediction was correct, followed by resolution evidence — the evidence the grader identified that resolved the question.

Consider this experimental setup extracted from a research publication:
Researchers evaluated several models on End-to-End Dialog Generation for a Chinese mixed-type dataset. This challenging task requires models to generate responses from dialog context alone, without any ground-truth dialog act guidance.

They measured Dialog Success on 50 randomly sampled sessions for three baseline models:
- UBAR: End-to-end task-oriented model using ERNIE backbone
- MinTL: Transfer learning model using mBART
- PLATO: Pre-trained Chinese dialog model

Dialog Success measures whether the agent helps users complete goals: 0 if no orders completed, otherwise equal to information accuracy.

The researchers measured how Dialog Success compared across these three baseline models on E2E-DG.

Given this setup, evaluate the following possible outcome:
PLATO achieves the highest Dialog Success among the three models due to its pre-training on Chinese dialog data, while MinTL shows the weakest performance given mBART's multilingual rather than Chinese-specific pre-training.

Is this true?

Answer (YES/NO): NO